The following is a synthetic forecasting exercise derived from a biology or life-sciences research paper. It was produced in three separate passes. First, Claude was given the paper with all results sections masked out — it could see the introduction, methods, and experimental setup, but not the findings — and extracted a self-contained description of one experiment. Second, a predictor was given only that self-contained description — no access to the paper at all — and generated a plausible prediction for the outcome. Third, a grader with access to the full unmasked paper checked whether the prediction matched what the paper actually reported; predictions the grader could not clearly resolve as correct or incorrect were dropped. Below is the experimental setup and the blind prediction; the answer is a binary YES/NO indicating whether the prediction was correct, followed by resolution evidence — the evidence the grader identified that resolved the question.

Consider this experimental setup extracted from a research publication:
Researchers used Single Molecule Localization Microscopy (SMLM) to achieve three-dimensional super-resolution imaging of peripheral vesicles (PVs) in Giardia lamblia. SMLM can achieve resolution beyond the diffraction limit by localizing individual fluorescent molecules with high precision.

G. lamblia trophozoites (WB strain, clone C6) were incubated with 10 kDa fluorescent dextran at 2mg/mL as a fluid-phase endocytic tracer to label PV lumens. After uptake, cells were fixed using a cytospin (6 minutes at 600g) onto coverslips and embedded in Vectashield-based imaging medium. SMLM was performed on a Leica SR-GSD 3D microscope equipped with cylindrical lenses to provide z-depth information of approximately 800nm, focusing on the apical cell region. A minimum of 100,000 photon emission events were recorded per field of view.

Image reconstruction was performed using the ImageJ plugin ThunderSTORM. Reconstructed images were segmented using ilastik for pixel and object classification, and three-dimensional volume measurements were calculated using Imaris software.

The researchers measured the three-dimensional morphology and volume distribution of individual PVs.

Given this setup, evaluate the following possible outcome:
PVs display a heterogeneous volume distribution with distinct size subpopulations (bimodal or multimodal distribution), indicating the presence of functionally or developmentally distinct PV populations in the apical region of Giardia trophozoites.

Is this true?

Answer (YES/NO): YES